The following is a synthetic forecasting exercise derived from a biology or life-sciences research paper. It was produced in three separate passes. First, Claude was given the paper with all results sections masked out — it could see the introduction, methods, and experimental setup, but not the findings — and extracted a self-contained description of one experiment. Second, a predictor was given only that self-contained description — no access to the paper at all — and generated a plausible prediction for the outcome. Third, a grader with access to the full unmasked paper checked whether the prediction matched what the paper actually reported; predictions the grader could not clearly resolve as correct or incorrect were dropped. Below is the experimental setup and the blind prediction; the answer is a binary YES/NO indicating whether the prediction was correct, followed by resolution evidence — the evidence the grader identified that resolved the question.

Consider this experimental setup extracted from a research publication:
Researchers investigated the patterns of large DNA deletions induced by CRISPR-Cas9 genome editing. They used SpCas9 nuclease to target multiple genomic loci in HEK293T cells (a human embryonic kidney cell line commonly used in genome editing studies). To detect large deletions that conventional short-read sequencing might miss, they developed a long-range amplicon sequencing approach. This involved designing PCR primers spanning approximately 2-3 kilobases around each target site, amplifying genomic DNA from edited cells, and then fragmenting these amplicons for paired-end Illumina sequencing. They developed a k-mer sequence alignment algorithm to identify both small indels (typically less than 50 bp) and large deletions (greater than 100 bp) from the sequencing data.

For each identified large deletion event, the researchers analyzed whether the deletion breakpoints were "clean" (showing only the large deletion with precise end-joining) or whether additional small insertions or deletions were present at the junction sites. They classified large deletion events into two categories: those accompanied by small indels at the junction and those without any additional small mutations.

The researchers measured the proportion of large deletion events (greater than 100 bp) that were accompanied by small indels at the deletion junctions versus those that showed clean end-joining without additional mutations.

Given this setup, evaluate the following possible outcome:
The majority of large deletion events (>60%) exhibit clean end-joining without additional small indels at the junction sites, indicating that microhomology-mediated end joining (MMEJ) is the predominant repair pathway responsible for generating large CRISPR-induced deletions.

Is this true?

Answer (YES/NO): NO